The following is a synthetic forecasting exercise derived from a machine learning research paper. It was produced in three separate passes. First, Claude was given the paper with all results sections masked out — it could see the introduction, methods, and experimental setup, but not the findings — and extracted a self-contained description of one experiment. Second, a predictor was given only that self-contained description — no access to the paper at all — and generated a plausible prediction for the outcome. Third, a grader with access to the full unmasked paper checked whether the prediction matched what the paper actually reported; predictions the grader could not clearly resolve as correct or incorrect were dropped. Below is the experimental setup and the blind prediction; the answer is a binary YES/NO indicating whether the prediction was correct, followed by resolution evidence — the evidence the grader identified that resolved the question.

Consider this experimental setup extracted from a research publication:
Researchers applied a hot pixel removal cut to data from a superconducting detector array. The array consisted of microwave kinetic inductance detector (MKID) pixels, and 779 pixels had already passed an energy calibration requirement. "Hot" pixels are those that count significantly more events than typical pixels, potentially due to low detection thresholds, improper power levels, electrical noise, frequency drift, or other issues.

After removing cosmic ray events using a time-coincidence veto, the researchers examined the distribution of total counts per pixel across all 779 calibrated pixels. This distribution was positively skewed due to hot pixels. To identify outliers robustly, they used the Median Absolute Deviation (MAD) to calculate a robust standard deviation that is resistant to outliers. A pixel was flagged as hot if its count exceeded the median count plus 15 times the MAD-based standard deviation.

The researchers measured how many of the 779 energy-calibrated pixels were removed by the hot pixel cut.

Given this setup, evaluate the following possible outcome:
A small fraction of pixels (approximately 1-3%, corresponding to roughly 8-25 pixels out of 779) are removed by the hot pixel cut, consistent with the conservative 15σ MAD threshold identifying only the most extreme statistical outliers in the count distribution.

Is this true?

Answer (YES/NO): NO